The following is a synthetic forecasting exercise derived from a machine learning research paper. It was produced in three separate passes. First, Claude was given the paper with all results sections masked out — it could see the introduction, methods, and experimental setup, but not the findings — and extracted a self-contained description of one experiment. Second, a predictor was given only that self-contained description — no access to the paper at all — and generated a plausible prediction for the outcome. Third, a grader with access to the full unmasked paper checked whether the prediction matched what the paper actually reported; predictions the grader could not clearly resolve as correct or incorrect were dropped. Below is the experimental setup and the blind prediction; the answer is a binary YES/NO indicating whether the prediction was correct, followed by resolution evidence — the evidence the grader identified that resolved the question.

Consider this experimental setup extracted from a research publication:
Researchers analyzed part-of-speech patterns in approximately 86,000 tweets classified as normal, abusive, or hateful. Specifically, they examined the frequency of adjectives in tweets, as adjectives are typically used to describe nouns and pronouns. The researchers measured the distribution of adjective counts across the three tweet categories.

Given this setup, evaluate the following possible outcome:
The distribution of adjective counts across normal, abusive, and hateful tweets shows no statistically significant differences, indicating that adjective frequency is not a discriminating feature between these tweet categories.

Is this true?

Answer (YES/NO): NO